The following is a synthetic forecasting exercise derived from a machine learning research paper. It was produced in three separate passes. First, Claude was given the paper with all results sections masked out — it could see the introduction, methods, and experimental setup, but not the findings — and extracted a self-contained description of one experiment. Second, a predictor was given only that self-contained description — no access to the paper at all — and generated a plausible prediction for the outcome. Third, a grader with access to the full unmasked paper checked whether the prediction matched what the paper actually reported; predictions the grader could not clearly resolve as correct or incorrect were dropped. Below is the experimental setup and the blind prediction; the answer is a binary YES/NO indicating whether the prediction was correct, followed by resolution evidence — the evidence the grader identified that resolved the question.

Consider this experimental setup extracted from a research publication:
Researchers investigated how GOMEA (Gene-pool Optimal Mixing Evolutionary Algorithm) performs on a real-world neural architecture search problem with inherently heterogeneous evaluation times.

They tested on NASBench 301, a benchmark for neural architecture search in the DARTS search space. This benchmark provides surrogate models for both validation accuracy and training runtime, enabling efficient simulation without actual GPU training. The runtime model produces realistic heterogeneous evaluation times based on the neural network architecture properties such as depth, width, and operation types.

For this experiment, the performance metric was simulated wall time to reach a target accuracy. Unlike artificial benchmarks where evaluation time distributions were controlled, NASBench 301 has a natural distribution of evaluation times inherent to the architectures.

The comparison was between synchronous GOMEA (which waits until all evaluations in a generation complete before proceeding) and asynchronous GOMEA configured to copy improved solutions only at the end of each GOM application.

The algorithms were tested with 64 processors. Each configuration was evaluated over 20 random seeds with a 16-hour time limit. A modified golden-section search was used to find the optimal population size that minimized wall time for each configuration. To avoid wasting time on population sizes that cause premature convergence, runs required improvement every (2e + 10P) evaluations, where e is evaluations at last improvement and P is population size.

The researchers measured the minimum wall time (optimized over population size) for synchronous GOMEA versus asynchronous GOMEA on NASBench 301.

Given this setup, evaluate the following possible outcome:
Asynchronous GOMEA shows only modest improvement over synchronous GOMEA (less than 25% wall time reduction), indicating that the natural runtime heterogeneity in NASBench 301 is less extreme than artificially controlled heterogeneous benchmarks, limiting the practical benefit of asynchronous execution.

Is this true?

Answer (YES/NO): NO